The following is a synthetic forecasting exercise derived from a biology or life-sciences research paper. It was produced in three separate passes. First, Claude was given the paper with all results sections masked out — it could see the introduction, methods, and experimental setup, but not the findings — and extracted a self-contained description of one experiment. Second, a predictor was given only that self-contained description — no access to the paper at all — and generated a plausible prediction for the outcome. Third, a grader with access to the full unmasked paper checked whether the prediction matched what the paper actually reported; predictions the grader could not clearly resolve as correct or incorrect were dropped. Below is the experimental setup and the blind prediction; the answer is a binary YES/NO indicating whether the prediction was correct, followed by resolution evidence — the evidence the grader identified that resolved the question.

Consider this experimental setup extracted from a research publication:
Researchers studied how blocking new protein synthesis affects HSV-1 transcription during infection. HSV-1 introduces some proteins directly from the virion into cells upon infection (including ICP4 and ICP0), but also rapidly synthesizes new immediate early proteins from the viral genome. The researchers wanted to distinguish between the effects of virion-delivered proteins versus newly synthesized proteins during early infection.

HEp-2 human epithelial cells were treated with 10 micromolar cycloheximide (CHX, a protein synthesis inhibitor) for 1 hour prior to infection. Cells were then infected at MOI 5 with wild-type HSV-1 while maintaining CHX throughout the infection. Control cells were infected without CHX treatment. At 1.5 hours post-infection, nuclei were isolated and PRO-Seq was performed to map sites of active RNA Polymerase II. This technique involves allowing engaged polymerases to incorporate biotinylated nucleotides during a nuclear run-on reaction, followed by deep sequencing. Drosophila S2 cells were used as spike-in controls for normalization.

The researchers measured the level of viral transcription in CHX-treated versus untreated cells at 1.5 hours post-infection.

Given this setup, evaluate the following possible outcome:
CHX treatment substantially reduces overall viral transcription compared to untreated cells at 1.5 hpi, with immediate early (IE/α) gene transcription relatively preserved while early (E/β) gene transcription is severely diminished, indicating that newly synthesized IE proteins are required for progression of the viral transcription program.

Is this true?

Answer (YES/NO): NO